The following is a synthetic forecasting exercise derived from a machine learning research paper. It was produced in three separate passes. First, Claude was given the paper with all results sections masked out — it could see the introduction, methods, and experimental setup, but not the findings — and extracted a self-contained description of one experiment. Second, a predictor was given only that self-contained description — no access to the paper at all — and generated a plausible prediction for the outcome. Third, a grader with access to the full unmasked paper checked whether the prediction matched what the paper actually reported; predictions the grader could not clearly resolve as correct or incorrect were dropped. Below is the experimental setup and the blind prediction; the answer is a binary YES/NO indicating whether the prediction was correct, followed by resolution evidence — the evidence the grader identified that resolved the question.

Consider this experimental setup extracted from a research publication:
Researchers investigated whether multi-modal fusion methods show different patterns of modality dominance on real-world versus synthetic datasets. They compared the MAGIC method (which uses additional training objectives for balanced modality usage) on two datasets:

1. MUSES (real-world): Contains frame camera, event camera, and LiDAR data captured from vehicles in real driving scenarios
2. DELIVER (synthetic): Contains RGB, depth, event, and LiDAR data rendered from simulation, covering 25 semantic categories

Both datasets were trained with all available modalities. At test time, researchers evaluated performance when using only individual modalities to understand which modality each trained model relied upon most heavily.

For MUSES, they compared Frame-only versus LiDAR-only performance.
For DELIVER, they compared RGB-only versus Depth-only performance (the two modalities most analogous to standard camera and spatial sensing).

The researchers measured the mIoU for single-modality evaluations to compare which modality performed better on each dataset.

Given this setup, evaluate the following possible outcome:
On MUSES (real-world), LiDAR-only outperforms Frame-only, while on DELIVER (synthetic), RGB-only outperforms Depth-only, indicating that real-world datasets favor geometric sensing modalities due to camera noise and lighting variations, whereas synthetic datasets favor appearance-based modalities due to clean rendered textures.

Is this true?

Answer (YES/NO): NO